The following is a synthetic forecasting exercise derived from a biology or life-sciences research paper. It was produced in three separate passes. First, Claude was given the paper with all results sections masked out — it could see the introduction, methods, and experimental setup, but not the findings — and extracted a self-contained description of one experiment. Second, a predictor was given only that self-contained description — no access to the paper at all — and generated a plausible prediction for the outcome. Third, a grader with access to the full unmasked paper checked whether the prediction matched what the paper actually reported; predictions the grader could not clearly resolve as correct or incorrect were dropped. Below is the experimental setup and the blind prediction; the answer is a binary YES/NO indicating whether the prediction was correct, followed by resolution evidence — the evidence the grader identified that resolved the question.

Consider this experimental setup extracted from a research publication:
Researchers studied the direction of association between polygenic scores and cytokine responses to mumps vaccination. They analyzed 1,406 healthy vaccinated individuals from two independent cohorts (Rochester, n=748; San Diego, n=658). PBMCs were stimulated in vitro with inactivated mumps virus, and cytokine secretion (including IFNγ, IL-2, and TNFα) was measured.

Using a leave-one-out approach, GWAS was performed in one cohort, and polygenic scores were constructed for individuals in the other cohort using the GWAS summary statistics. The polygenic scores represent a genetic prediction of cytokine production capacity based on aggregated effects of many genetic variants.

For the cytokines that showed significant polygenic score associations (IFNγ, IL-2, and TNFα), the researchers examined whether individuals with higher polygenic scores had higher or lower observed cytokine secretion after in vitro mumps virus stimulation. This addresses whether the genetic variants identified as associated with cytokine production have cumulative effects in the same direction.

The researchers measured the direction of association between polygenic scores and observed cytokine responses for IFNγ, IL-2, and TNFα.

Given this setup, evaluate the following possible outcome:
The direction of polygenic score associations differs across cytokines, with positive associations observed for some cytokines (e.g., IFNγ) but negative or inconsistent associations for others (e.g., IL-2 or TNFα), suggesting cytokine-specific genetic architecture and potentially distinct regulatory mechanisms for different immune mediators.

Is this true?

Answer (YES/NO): NO